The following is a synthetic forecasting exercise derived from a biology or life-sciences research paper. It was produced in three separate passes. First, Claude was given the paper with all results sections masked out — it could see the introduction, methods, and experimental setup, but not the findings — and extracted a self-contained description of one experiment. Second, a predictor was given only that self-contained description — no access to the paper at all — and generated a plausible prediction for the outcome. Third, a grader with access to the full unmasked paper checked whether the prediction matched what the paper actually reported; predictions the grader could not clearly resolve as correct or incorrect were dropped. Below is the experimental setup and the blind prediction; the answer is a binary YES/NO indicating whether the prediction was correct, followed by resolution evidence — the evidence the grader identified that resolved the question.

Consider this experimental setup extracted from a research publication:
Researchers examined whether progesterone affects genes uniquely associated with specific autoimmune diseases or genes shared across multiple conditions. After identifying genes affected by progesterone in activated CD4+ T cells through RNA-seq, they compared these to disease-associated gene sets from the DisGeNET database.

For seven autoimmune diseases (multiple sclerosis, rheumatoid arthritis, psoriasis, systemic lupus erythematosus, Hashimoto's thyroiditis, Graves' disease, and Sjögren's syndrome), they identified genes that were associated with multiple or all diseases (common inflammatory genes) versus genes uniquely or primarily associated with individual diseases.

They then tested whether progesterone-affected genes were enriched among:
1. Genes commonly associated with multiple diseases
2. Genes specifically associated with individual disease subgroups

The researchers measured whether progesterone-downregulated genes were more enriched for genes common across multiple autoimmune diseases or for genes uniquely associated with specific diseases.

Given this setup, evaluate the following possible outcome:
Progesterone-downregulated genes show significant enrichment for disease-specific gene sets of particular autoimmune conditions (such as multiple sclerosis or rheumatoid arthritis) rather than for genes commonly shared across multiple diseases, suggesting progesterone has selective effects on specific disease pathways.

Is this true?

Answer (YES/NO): NO